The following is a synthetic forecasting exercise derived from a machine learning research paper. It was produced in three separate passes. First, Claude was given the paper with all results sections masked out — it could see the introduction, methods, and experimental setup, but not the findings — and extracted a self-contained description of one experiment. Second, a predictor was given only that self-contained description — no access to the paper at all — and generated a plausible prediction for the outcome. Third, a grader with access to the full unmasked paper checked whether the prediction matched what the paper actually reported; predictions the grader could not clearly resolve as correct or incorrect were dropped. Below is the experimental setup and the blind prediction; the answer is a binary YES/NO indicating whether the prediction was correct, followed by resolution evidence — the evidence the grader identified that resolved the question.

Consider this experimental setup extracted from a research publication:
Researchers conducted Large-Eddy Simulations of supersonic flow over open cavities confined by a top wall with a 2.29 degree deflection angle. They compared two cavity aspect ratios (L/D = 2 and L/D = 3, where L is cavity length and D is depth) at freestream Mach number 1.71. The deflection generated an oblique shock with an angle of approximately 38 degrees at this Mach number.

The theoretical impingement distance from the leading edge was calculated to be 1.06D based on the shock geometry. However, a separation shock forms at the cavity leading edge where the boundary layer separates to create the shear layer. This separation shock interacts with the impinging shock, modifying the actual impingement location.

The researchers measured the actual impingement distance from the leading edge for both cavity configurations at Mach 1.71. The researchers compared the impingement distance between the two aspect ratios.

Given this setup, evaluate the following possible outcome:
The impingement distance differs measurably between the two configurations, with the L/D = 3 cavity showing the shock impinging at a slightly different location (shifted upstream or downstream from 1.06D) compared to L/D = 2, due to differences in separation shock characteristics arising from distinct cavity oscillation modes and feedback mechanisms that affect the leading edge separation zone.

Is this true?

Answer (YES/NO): YES